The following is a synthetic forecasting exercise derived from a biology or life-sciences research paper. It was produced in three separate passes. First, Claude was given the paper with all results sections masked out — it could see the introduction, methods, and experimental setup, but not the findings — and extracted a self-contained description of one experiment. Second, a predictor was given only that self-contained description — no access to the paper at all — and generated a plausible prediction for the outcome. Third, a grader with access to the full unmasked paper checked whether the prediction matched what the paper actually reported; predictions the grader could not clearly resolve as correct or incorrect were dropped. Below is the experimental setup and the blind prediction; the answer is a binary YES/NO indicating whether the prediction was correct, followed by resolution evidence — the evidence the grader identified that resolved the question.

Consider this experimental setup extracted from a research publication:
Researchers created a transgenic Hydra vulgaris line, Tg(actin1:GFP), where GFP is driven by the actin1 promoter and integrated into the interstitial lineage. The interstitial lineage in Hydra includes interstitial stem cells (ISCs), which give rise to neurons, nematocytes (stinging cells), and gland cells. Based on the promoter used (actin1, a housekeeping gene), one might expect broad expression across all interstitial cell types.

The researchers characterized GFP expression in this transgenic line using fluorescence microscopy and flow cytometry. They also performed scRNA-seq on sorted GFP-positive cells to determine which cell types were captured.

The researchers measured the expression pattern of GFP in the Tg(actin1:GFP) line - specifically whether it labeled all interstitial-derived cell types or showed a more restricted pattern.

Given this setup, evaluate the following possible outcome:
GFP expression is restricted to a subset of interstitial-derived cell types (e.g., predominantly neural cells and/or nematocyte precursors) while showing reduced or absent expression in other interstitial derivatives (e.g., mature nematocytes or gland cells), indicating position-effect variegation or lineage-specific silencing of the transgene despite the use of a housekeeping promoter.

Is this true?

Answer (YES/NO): YES